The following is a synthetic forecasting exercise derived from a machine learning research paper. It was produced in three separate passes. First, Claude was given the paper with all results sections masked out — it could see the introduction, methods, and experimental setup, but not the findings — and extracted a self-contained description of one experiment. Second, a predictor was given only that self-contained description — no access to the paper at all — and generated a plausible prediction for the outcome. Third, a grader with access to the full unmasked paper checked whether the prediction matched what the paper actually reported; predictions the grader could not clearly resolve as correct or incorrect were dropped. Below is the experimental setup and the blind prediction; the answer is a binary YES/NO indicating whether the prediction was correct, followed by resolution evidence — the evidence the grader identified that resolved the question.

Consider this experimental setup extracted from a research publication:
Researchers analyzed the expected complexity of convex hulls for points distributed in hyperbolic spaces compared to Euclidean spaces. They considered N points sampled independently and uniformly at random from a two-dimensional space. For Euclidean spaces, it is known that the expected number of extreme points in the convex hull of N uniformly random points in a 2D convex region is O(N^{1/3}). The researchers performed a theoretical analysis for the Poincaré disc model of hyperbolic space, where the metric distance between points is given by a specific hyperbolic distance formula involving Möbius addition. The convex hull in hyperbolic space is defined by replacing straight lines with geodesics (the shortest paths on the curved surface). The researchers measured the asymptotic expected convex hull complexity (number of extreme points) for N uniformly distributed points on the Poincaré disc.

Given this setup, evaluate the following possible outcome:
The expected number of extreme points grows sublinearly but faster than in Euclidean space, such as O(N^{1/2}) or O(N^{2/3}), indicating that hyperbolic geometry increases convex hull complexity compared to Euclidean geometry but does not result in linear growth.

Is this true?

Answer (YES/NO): NO